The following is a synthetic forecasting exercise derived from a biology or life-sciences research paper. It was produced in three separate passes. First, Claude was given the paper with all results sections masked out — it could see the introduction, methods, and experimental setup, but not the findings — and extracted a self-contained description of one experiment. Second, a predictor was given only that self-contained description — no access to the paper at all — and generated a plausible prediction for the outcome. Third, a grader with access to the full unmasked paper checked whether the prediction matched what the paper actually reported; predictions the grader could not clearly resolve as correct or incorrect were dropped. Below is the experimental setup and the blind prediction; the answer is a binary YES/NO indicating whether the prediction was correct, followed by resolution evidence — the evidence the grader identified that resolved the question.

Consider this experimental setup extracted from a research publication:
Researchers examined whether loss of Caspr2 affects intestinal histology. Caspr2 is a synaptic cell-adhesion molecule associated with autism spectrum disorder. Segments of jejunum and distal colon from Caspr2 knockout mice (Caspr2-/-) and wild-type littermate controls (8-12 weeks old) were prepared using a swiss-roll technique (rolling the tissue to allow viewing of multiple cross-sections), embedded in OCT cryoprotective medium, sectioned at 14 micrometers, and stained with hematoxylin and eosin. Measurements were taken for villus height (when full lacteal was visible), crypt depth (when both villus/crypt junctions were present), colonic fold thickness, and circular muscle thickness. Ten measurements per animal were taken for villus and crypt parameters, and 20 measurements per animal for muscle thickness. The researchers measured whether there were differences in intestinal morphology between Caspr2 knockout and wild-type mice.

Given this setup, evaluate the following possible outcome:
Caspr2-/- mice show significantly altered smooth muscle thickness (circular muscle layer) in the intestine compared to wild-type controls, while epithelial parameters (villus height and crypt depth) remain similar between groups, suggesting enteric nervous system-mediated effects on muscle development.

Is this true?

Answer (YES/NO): NO